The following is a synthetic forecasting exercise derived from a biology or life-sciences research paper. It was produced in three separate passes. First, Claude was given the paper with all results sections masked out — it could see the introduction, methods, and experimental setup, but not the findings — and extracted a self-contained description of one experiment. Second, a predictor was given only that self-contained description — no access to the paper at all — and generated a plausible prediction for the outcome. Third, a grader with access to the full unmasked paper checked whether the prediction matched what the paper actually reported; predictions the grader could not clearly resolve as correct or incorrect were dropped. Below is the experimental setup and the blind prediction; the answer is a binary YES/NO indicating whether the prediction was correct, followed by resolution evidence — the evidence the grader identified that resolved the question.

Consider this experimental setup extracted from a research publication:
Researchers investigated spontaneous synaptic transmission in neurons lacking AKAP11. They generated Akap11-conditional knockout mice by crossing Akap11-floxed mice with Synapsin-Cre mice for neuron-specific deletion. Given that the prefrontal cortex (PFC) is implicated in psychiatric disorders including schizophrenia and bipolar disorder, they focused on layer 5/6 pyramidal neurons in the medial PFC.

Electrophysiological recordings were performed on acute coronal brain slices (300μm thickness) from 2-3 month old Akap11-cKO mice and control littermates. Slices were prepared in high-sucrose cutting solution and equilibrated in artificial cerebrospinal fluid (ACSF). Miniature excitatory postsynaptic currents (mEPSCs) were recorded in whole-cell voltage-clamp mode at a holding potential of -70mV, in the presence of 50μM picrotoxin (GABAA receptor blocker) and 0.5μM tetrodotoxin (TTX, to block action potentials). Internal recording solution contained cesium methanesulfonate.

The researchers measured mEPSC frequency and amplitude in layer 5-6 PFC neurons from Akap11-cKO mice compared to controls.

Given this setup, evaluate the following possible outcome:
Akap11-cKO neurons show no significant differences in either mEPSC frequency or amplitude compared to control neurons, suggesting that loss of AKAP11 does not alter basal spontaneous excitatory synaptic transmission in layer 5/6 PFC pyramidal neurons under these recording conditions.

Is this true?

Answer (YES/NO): NO